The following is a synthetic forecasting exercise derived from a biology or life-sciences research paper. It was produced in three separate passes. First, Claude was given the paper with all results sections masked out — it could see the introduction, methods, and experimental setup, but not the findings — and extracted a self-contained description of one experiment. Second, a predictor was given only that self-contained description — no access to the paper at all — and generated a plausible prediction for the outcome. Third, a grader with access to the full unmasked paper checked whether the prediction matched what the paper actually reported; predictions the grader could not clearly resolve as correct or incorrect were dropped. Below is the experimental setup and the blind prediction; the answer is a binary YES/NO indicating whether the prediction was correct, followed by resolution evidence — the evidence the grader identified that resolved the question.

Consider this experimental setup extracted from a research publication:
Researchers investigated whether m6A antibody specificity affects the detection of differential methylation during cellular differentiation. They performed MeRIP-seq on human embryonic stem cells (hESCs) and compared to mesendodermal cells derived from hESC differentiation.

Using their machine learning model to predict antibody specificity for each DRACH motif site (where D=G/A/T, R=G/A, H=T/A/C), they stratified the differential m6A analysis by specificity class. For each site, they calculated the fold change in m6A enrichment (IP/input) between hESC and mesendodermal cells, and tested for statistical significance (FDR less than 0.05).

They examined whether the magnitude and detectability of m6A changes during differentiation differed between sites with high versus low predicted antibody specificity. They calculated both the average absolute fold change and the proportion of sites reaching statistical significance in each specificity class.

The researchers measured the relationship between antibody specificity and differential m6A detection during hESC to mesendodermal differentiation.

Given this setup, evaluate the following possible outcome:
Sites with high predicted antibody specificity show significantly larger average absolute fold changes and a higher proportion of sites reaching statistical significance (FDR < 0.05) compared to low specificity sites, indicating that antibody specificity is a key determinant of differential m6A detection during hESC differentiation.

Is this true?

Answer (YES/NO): YES